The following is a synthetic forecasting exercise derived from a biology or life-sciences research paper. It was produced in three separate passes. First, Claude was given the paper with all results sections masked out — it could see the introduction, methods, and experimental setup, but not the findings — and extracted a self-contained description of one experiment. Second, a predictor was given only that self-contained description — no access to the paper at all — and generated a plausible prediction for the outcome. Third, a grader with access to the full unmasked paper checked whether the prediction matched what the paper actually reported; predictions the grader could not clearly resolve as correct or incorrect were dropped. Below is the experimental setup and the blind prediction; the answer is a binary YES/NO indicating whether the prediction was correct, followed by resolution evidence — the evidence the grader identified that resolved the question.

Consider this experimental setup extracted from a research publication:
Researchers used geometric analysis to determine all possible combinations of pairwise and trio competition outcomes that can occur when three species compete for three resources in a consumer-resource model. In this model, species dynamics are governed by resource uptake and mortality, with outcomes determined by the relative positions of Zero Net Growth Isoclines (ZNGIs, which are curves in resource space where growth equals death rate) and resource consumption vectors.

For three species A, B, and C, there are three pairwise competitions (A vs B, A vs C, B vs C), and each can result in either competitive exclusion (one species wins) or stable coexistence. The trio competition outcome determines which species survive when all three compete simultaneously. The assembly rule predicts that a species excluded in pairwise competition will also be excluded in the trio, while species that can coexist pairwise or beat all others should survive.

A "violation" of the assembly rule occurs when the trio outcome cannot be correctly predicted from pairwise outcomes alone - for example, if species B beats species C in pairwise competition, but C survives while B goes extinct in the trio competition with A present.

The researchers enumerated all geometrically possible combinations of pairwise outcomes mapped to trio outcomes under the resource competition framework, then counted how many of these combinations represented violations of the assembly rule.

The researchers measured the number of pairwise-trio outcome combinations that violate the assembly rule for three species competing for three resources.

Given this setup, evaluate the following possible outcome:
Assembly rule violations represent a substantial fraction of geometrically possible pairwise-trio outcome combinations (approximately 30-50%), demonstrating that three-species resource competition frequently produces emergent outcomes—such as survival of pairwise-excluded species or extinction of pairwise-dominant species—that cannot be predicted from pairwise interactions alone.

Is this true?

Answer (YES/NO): NO